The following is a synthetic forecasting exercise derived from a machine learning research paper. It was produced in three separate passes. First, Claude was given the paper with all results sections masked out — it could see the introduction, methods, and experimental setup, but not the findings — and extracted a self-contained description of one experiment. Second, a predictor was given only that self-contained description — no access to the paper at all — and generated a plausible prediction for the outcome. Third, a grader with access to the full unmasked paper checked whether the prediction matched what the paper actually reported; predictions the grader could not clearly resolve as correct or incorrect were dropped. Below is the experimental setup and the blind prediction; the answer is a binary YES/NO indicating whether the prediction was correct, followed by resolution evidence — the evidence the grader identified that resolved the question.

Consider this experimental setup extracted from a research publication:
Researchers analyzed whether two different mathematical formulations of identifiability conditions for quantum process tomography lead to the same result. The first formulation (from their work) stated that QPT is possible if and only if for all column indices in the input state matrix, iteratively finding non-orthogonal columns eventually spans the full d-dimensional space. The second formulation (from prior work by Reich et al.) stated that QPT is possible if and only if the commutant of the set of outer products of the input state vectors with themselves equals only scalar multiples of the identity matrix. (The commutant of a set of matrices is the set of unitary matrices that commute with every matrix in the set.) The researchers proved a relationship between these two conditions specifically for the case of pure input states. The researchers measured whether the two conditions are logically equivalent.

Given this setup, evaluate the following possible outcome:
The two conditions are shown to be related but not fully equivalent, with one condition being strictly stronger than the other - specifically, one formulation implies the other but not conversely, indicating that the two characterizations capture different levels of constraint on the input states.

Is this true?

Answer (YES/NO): NO